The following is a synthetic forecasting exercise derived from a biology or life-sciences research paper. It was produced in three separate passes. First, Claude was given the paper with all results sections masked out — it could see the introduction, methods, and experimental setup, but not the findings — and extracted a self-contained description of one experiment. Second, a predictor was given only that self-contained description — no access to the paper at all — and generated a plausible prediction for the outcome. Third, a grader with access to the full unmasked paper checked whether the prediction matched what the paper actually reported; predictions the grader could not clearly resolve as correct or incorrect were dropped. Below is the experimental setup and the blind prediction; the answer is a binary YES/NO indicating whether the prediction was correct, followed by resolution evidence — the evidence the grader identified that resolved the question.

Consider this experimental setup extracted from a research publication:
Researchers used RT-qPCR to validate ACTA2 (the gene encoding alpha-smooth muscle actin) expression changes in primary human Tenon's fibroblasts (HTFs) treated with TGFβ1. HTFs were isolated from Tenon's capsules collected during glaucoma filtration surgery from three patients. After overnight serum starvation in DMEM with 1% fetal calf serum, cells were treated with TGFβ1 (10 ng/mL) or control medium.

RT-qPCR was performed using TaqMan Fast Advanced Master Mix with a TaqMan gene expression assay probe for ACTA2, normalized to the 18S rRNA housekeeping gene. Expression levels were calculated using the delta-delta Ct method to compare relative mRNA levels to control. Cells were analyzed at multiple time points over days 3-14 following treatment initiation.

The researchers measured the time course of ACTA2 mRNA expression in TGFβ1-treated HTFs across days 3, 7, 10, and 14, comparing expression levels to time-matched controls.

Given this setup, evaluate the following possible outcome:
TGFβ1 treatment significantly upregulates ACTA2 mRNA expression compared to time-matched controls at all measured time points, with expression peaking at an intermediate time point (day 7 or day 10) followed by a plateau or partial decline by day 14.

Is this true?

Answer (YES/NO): NO